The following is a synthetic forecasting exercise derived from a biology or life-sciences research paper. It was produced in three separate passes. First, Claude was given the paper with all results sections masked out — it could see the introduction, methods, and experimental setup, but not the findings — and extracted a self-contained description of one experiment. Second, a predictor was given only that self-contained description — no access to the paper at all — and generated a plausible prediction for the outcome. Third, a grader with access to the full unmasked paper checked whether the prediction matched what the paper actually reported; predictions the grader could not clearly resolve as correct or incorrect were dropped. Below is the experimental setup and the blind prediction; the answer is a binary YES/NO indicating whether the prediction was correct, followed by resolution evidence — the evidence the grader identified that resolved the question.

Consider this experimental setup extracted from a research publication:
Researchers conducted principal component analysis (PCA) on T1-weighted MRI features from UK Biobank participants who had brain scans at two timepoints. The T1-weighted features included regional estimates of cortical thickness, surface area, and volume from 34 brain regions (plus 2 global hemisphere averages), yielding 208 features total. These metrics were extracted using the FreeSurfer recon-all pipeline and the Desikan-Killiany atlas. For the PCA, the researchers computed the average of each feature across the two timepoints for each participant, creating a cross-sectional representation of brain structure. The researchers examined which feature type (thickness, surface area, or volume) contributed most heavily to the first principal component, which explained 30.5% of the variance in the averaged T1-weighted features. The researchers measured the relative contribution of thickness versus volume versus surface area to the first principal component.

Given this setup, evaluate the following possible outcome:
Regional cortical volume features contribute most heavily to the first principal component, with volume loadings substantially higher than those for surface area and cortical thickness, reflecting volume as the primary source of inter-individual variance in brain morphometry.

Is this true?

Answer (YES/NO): NO